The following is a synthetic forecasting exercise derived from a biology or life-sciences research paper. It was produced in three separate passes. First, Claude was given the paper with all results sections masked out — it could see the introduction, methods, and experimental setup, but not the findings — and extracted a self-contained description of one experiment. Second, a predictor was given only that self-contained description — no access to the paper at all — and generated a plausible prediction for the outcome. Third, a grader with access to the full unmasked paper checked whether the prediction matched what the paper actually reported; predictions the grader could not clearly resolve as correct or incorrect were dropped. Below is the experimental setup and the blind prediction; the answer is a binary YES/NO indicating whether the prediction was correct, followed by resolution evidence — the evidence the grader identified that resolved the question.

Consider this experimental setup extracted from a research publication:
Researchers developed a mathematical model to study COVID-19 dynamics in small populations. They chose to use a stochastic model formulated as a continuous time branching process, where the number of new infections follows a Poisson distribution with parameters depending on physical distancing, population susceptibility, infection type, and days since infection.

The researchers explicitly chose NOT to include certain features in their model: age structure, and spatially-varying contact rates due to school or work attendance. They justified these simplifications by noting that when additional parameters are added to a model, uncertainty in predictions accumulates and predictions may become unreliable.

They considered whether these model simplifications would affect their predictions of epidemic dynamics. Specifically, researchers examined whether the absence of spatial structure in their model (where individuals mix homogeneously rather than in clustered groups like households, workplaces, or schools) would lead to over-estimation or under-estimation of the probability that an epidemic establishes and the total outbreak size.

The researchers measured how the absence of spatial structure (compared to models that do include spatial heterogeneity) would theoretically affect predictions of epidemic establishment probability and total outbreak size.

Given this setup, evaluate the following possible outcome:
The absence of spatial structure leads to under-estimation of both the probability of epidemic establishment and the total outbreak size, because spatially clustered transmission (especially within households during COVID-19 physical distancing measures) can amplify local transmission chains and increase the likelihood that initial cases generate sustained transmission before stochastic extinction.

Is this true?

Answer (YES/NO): NO